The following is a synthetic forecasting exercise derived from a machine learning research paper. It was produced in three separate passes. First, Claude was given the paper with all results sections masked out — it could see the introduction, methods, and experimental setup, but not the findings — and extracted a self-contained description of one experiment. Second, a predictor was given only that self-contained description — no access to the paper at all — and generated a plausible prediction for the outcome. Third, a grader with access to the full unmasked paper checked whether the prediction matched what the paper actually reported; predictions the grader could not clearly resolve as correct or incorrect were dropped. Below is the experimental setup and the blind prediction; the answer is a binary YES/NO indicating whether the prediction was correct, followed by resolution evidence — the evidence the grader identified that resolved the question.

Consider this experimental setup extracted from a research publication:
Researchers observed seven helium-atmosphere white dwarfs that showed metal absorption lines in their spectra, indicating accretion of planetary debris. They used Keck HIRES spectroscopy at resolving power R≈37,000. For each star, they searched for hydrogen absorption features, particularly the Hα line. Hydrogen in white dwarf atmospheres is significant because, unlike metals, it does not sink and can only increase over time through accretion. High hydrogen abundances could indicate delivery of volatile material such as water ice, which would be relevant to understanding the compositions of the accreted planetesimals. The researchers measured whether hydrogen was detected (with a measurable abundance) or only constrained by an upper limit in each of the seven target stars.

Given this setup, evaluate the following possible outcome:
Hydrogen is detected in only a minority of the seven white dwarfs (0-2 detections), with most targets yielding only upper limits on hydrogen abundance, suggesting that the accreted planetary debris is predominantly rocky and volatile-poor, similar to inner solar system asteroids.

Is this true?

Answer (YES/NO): NO